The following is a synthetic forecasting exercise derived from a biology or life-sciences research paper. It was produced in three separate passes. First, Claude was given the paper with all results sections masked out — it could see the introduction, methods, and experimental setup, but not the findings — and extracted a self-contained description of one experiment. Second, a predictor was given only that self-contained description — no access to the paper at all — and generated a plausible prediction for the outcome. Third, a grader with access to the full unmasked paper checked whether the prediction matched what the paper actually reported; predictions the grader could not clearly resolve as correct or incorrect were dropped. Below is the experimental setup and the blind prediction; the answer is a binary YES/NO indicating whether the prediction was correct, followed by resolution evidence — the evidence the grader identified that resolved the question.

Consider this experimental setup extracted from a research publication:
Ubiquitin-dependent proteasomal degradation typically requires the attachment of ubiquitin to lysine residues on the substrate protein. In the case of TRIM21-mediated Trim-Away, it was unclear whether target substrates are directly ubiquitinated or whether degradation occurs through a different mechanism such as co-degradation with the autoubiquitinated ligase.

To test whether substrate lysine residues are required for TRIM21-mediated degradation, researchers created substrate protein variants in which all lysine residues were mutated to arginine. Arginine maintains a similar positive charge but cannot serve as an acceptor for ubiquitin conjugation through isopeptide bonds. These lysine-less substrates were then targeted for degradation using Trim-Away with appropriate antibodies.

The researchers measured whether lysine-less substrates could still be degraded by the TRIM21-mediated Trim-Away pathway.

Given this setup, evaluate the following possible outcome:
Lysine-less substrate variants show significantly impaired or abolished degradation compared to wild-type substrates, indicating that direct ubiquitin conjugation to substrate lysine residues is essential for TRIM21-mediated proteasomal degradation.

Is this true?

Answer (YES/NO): NO